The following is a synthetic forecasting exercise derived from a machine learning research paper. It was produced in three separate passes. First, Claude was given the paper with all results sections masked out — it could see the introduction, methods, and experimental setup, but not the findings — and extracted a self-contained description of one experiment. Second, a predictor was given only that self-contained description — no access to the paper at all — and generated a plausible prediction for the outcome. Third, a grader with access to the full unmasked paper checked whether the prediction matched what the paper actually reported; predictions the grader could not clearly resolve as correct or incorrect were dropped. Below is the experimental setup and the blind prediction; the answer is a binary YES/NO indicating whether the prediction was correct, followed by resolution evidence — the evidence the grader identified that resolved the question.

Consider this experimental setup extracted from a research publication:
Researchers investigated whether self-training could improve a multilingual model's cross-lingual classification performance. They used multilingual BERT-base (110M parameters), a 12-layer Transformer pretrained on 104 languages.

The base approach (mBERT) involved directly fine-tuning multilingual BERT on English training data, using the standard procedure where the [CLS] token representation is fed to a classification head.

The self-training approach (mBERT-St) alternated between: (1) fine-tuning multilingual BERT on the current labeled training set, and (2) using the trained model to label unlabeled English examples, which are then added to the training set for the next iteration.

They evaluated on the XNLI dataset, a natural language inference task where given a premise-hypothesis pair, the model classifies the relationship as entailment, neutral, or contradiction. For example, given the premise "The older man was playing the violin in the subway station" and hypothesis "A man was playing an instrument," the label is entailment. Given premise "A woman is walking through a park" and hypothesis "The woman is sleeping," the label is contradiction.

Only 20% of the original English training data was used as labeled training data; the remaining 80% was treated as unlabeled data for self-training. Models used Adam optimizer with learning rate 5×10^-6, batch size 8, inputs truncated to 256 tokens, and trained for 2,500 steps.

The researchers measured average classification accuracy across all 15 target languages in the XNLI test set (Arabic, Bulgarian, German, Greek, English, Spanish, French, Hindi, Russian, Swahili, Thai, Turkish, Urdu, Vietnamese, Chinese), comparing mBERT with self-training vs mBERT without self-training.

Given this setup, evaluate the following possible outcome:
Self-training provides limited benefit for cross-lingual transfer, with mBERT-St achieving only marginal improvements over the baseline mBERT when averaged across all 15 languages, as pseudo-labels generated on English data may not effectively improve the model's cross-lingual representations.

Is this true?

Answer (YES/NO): NO